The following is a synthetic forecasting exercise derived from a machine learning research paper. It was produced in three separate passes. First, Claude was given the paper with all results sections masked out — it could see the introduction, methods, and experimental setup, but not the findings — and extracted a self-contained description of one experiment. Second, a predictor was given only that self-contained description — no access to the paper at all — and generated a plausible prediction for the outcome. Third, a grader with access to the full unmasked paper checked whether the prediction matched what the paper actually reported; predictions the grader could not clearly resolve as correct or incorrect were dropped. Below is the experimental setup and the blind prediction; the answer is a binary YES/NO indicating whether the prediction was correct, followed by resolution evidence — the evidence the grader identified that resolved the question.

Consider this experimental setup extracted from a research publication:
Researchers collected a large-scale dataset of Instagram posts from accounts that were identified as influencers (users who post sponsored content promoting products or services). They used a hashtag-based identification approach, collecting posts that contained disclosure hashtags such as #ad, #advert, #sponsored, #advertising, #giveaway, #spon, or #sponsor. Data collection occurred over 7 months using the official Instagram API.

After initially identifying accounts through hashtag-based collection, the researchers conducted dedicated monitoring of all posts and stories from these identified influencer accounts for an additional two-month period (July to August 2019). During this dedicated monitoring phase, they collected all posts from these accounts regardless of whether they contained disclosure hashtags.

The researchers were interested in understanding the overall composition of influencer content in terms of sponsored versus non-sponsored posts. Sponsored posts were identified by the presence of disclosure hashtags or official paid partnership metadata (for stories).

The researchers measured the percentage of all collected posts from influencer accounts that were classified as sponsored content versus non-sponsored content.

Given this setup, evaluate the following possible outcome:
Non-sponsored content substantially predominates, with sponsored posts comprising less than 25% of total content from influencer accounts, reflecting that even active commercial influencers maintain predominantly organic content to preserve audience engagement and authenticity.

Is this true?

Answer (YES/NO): YES